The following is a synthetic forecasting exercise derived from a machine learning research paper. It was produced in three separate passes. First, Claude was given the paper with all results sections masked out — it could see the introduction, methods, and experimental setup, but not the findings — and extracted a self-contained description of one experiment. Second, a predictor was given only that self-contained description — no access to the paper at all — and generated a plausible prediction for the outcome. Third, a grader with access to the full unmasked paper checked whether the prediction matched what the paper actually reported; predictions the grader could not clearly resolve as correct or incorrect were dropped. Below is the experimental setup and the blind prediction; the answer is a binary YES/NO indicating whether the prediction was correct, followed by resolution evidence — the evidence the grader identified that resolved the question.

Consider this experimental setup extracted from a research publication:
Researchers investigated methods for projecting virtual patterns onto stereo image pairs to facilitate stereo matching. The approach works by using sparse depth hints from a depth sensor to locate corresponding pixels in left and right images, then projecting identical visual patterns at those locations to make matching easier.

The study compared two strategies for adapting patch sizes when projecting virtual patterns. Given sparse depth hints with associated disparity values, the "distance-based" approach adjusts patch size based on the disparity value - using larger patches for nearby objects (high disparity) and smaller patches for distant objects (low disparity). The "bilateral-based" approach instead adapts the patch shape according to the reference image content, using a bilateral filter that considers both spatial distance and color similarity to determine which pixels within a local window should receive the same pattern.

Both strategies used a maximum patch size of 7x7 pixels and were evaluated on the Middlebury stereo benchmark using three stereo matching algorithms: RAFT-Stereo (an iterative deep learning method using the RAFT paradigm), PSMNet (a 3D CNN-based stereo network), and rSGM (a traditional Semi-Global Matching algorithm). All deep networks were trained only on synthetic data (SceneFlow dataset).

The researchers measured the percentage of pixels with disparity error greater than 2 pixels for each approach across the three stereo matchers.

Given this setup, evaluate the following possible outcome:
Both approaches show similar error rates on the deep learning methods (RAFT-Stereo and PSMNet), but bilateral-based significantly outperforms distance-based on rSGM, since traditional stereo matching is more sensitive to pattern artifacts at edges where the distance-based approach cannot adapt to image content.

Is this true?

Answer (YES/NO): YES